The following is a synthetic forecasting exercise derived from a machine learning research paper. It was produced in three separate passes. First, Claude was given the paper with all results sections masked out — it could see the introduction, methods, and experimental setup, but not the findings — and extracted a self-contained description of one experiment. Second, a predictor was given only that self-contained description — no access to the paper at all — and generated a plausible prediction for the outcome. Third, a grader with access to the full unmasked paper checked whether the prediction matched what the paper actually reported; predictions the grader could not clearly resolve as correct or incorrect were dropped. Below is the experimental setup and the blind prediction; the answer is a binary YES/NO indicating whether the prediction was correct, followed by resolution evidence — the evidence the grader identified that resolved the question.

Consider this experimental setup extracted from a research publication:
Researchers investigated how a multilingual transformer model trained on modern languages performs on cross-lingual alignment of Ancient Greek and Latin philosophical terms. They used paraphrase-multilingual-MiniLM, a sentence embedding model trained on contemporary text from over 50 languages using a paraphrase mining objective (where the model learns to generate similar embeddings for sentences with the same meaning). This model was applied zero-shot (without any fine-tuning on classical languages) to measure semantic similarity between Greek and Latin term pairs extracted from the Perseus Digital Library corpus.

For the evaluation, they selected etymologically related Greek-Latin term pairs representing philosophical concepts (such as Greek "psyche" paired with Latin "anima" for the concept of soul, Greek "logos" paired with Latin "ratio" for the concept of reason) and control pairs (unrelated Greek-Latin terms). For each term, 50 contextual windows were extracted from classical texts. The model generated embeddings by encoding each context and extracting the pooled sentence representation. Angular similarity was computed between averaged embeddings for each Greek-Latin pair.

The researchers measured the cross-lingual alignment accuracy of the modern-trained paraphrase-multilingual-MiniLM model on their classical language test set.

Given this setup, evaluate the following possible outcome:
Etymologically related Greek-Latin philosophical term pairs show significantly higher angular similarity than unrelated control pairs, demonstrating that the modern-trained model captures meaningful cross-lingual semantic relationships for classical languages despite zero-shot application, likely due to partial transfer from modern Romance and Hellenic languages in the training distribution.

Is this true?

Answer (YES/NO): YES